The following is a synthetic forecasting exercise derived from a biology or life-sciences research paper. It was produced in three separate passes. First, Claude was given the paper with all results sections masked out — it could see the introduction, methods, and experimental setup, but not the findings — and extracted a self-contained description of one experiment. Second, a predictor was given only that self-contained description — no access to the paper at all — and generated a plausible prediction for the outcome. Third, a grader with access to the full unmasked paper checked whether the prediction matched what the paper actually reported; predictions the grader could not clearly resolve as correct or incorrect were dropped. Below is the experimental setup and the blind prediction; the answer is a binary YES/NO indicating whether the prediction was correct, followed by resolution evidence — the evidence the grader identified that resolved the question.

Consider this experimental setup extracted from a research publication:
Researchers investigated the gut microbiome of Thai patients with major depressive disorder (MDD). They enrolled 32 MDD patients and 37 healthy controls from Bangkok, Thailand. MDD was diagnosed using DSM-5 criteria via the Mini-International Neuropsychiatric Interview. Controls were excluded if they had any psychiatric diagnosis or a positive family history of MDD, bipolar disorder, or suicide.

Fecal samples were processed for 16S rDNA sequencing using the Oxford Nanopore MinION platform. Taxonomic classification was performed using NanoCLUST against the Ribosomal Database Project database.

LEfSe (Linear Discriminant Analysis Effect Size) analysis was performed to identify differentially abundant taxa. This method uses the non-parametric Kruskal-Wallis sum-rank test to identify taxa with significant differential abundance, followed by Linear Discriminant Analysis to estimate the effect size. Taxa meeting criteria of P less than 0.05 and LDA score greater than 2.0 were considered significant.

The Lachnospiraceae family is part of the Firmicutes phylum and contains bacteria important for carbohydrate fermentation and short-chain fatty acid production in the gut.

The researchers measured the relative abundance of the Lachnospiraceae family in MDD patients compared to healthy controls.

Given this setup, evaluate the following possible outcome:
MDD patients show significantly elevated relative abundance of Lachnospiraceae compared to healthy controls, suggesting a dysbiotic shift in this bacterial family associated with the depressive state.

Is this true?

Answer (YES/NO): NO